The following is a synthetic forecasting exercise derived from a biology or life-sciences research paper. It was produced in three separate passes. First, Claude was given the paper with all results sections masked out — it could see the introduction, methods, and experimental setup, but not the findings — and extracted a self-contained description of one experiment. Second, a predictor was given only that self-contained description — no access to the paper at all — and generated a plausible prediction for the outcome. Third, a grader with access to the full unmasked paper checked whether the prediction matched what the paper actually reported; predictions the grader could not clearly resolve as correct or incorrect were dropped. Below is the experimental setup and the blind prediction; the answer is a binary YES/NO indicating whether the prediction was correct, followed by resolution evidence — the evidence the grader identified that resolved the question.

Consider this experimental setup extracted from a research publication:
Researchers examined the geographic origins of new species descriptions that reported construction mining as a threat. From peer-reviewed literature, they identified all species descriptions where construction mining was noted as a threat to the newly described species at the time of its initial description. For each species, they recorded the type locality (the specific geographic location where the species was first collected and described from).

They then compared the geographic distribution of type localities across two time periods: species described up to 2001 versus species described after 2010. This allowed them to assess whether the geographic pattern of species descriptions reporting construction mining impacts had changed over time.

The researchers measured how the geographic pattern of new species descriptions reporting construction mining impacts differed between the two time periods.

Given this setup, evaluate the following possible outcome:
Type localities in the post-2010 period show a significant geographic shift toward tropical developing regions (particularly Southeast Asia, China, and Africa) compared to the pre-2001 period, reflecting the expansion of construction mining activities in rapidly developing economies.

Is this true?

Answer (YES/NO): NO